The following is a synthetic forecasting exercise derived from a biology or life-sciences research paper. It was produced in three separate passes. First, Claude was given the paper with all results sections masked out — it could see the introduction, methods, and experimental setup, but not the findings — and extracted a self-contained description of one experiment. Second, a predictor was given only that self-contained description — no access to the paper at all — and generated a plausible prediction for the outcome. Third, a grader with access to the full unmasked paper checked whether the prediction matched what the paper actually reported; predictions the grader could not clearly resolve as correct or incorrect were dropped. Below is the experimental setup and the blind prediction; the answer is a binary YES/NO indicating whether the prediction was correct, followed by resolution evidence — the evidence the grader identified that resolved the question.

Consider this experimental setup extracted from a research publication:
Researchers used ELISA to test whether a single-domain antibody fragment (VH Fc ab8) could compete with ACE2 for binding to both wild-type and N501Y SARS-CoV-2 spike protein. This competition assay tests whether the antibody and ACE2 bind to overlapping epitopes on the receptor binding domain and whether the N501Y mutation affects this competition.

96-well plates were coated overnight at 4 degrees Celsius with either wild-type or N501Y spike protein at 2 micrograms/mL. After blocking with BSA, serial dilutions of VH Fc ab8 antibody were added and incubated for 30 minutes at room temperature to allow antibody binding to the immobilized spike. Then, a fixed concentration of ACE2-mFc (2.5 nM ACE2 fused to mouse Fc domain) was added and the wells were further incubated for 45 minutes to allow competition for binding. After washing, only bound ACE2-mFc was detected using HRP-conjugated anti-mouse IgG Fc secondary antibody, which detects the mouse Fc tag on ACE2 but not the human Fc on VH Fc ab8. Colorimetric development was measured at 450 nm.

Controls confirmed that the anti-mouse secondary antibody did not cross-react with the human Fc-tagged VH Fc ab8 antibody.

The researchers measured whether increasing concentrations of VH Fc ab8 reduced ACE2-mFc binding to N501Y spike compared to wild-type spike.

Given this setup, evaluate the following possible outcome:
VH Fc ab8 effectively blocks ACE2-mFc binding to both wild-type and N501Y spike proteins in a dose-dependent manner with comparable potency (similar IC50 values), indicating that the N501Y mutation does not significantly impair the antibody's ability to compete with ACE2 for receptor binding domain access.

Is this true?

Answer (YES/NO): YES